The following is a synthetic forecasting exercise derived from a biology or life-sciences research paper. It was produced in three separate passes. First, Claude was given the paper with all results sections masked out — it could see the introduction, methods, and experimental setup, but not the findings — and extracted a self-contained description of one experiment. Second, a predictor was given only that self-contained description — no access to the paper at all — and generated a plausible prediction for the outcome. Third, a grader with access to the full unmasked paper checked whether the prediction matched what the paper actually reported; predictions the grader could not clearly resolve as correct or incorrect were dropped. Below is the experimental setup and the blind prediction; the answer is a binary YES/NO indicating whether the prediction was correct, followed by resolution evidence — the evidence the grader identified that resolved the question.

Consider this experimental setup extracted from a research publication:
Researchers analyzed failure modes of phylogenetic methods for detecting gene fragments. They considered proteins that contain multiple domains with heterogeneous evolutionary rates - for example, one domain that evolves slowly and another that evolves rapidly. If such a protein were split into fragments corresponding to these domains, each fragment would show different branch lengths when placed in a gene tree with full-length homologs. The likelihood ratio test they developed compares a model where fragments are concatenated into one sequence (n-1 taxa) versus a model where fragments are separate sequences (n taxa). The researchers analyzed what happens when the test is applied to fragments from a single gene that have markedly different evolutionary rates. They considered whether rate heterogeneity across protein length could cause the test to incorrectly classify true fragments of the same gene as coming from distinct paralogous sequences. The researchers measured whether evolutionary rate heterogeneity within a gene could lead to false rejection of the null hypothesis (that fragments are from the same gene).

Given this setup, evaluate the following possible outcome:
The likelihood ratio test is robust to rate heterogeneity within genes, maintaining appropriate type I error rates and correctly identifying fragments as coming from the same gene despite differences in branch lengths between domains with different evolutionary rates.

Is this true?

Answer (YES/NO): NO